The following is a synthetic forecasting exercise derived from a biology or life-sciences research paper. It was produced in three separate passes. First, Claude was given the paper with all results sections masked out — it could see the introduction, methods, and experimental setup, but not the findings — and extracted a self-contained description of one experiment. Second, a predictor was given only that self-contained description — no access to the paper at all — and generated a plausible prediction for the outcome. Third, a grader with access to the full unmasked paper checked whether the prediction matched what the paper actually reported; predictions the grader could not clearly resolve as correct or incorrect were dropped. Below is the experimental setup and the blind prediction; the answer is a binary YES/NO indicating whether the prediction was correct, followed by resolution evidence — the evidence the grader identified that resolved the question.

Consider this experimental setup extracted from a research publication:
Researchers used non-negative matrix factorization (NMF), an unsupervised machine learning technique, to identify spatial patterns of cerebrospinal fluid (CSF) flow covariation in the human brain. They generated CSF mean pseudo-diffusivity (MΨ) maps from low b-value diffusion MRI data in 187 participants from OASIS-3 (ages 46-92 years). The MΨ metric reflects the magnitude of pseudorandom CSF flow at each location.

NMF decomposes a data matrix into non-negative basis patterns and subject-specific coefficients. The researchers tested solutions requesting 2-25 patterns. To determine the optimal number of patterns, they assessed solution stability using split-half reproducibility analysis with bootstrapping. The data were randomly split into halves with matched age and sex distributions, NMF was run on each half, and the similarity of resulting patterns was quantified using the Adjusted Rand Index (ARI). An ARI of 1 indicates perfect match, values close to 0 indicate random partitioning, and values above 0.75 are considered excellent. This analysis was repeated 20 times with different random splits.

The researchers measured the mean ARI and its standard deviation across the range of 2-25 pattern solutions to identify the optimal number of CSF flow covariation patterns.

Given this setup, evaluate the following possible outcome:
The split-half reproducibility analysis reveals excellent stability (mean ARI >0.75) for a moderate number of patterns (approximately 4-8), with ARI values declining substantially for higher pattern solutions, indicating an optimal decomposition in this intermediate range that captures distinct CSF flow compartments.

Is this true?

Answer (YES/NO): NO